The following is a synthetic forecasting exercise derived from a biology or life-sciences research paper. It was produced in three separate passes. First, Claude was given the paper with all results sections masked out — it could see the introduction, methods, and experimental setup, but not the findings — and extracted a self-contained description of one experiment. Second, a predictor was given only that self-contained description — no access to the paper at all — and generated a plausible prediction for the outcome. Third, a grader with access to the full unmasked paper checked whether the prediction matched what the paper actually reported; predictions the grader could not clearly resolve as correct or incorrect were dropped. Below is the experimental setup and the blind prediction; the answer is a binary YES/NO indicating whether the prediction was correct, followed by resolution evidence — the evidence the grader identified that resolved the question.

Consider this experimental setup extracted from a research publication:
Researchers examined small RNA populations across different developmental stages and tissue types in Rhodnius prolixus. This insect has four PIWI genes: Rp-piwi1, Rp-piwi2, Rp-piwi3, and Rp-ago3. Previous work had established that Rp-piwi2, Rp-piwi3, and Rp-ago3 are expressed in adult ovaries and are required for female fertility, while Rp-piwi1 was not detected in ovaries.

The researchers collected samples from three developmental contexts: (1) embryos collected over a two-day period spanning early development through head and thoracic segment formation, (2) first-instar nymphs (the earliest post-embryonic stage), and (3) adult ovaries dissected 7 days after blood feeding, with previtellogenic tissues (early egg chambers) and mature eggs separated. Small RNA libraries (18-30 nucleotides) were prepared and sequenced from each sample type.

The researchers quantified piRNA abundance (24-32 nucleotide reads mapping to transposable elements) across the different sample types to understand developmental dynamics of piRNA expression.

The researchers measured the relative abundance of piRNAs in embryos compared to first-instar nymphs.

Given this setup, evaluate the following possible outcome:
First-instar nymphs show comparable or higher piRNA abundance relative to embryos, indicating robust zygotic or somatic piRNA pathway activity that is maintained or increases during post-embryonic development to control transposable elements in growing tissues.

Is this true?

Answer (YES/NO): NO